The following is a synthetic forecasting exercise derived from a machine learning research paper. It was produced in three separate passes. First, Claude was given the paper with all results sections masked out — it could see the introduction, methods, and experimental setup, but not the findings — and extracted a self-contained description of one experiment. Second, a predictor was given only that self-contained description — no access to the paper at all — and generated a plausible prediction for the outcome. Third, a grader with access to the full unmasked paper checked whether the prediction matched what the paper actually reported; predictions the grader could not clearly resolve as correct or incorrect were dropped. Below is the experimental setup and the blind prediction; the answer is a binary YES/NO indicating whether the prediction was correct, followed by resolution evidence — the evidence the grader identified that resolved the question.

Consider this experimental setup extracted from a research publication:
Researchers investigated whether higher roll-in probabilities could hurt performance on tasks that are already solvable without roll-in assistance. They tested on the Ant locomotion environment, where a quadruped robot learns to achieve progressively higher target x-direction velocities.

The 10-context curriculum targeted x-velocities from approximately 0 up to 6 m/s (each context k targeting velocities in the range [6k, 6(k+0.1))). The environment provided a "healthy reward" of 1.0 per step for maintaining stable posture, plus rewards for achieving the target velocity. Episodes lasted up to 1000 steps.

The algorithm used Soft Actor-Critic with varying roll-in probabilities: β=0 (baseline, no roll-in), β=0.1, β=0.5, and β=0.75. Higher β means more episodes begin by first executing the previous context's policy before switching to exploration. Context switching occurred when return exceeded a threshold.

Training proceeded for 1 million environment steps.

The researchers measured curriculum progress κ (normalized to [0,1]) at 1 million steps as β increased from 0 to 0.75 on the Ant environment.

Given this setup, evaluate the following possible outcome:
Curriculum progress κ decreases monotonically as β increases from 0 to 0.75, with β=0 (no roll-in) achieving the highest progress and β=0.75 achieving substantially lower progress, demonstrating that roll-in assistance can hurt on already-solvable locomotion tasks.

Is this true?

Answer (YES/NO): NO